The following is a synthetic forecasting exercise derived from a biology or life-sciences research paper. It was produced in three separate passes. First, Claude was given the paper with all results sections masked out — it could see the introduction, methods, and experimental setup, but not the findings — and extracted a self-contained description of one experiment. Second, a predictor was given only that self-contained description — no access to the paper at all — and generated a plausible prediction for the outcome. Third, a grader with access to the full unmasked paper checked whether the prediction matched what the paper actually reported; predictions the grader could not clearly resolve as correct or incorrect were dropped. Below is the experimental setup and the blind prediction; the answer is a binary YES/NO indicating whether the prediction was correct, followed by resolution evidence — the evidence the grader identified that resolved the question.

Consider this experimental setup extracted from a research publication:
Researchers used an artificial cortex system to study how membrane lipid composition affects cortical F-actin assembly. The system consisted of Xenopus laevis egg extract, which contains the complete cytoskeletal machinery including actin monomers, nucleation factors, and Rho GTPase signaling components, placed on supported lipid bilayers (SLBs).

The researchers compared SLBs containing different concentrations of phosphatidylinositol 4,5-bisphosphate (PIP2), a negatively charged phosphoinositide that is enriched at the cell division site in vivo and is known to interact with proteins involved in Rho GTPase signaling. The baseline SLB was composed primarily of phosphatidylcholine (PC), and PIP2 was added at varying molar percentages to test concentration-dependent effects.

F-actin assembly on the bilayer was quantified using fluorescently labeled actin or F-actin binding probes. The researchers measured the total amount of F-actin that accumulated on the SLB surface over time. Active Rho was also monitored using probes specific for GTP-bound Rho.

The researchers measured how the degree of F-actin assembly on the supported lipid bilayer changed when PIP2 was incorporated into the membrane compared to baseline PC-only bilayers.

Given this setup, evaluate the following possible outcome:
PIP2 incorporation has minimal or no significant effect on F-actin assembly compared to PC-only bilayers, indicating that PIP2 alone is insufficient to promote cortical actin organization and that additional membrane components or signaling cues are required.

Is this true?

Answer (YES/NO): NO